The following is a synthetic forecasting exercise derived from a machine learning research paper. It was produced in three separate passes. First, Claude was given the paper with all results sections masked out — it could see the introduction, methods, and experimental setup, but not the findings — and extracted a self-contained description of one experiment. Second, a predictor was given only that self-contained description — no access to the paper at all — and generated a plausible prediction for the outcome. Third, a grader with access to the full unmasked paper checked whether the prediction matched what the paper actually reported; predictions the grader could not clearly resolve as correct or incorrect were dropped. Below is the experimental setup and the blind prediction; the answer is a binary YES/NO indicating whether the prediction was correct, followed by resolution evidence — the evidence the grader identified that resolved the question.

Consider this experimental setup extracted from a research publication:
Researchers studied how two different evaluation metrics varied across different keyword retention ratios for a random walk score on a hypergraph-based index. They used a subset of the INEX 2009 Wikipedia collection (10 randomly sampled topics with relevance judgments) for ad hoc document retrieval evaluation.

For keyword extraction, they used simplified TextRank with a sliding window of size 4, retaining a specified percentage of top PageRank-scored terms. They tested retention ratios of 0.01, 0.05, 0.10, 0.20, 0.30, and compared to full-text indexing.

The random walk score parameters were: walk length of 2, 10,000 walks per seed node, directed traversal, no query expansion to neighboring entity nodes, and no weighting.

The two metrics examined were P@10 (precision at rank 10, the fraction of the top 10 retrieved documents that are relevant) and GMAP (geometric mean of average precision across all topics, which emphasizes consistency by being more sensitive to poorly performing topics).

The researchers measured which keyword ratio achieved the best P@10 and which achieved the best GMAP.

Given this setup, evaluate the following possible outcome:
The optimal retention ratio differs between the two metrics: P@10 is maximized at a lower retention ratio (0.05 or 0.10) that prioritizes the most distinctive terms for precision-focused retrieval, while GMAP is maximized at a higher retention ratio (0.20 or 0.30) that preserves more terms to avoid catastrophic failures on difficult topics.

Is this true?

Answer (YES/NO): NO